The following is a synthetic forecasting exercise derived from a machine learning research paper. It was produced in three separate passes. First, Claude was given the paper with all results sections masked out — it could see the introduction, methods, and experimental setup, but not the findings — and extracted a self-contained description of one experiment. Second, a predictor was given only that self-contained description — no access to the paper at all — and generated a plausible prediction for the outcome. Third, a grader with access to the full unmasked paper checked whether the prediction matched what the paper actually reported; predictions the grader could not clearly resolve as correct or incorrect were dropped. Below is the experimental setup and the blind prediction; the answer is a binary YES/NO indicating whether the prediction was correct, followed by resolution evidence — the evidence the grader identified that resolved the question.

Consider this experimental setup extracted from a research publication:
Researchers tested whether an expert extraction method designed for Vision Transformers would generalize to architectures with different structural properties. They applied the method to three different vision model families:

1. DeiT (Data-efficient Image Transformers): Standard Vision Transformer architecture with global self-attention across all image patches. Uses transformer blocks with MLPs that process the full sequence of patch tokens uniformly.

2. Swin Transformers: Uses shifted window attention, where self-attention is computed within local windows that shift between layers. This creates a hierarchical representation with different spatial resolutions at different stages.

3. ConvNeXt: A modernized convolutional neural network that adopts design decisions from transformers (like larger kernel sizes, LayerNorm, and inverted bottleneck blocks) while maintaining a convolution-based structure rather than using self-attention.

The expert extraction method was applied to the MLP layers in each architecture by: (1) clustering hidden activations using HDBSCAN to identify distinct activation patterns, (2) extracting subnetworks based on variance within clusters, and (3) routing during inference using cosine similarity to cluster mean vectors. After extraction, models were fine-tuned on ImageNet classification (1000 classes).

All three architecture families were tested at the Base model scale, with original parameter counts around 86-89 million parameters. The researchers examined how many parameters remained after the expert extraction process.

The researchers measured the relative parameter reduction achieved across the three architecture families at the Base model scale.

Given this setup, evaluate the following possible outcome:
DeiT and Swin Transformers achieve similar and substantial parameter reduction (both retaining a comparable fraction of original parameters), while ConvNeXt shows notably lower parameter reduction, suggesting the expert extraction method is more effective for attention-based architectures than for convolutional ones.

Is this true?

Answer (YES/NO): NO